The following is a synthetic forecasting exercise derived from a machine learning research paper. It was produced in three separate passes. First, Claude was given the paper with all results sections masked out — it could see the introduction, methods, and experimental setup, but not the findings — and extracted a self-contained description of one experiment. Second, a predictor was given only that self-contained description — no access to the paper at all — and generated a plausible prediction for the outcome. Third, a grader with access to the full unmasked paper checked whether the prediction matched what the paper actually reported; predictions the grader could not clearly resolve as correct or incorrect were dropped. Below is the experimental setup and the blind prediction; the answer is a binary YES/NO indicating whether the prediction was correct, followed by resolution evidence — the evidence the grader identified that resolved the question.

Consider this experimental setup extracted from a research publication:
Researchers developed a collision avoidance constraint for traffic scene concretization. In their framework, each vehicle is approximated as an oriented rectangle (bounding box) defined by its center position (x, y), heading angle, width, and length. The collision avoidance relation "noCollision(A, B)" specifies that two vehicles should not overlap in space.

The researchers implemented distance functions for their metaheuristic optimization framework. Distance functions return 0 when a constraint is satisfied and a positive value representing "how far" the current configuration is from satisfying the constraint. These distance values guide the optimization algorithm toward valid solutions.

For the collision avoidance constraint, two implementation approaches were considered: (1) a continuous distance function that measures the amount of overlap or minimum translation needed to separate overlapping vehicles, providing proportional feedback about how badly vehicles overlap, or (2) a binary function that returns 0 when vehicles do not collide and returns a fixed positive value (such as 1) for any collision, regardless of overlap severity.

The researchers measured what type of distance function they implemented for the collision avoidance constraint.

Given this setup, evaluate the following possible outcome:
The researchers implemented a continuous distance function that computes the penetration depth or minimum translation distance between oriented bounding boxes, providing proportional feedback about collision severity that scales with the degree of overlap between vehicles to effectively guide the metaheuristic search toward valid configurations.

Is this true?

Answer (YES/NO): NO